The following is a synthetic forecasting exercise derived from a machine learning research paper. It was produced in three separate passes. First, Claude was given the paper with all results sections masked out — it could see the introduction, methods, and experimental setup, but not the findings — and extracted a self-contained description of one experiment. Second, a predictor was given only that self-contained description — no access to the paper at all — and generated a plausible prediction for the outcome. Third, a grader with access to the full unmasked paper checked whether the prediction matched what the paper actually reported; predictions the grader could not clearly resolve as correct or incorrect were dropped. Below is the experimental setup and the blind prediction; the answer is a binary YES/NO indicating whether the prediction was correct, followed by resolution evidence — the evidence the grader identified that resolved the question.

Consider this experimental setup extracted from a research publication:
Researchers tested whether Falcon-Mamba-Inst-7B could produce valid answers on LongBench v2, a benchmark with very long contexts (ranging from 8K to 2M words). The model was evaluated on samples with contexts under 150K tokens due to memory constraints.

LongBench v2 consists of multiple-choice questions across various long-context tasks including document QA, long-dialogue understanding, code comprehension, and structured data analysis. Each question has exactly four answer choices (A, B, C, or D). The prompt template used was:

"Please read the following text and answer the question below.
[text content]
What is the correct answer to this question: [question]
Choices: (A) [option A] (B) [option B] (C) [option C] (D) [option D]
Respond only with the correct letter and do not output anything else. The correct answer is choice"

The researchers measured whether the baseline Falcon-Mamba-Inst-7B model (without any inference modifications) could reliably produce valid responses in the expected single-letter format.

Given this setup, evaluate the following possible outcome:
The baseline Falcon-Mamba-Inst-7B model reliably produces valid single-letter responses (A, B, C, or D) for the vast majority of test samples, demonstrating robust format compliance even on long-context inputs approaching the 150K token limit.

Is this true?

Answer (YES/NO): NO